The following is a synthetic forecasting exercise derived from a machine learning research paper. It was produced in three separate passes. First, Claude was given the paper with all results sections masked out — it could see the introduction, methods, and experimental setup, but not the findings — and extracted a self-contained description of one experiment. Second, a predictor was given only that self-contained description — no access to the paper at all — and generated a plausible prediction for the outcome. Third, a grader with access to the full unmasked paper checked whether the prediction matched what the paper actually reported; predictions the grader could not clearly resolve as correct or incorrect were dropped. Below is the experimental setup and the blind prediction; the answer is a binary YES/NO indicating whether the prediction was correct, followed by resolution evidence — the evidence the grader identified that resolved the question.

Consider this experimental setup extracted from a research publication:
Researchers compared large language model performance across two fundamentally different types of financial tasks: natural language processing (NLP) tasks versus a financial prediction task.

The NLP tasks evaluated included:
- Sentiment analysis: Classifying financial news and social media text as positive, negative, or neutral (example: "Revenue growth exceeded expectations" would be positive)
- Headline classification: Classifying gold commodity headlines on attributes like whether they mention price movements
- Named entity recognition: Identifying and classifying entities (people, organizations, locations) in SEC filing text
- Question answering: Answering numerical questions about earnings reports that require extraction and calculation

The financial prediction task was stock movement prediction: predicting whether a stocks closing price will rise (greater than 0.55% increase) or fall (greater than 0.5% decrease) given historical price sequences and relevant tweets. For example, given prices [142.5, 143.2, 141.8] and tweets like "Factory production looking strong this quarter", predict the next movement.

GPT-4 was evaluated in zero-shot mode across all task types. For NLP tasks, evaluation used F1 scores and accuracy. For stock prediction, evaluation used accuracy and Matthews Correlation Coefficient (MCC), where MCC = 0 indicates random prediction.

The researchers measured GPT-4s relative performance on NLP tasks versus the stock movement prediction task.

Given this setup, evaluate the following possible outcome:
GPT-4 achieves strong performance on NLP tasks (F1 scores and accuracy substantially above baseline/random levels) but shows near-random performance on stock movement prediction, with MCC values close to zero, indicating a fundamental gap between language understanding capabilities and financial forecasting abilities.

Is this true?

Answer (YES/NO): YES